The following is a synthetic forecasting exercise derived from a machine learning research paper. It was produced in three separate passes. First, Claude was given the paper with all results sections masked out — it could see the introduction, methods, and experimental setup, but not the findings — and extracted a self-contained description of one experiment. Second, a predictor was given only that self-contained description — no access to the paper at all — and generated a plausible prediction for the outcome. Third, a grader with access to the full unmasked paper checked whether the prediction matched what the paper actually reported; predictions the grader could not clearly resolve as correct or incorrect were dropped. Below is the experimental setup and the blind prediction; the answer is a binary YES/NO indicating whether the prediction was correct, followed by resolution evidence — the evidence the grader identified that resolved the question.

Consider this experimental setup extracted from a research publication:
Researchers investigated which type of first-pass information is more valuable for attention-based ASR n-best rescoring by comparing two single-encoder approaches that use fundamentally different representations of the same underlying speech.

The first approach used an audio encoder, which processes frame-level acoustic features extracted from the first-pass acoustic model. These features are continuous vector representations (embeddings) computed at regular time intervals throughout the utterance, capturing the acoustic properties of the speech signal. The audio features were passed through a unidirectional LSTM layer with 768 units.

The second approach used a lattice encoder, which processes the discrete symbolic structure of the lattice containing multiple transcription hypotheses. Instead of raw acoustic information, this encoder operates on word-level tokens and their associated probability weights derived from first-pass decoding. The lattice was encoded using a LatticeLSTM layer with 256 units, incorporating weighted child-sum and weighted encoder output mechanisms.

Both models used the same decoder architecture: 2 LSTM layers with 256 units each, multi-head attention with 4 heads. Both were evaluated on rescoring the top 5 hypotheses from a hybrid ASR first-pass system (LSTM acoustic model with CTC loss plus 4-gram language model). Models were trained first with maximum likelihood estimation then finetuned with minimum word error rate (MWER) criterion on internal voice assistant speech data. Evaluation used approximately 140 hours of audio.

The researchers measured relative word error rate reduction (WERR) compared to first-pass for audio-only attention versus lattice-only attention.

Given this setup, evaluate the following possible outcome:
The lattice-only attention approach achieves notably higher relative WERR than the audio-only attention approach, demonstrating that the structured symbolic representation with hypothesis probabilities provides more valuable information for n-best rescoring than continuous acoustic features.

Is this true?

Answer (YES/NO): NO